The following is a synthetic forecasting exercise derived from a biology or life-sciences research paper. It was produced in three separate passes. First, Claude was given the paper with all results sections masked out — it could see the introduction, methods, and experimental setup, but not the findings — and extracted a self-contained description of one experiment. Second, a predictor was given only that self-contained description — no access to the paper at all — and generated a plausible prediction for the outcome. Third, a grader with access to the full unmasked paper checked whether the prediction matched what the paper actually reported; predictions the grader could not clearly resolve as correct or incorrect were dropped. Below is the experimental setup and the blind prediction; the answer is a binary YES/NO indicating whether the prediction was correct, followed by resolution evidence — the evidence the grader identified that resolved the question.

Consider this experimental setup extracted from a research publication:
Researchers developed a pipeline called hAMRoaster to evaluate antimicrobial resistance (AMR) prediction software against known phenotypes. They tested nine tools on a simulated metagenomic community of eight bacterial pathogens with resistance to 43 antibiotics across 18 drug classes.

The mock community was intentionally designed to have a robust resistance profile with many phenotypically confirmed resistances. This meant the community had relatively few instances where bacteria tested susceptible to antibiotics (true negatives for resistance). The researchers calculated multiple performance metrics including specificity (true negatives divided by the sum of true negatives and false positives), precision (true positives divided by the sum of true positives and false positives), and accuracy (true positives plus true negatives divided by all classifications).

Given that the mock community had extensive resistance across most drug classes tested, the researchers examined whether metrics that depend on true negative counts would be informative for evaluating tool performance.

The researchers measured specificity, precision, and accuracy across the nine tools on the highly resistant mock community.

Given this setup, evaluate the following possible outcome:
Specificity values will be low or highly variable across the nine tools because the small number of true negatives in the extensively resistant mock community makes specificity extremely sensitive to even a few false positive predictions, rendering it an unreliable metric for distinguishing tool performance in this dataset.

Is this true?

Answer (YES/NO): YES